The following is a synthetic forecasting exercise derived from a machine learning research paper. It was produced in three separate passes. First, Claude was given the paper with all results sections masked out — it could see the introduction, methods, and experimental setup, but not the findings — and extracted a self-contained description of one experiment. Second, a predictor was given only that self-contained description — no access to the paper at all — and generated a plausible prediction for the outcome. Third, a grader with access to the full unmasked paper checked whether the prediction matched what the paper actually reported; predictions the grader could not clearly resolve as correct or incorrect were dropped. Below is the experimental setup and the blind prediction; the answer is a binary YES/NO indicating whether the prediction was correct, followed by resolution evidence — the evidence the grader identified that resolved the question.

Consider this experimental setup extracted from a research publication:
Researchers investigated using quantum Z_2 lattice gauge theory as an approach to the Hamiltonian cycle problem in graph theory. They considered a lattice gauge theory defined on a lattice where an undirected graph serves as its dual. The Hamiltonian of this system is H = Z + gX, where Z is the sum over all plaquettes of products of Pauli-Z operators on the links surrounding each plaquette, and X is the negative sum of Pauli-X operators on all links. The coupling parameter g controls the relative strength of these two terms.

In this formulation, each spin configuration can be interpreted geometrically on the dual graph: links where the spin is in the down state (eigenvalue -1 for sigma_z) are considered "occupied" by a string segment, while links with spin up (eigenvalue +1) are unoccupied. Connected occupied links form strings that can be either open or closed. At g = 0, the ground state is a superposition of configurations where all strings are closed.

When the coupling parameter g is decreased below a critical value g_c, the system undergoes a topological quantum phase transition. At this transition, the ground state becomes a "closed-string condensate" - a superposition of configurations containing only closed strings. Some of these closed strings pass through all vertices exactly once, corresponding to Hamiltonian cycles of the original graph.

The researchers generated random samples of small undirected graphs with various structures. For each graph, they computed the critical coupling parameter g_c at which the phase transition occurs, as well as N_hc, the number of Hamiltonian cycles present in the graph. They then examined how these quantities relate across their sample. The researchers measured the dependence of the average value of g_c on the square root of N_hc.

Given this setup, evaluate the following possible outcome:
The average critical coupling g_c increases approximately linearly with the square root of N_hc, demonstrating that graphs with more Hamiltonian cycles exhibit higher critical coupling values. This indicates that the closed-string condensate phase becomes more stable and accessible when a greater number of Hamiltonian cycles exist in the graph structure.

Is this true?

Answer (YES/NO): YES